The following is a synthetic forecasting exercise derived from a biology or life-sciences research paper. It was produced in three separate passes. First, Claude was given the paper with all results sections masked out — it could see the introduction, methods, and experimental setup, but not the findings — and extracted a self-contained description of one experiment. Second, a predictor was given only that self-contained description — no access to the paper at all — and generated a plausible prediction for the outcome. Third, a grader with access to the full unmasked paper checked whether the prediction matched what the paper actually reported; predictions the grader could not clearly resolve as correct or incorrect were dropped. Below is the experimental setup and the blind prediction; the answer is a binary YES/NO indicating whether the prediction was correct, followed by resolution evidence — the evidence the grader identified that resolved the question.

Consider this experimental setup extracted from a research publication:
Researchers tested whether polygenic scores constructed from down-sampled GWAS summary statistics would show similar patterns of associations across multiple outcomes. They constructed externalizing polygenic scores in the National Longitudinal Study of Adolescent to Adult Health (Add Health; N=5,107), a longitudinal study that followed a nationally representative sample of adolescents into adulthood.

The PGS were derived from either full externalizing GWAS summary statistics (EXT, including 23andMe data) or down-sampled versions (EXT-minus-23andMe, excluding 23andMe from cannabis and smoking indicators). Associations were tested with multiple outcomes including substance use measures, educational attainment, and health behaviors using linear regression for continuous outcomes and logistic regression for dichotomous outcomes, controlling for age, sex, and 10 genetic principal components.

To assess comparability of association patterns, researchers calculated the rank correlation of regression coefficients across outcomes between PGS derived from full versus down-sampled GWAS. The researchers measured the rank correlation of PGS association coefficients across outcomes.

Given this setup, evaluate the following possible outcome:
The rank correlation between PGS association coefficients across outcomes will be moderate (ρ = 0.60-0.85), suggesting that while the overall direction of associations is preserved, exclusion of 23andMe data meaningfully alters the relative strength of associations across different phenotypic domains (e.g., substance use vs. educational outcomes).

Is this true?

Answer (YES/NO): NO